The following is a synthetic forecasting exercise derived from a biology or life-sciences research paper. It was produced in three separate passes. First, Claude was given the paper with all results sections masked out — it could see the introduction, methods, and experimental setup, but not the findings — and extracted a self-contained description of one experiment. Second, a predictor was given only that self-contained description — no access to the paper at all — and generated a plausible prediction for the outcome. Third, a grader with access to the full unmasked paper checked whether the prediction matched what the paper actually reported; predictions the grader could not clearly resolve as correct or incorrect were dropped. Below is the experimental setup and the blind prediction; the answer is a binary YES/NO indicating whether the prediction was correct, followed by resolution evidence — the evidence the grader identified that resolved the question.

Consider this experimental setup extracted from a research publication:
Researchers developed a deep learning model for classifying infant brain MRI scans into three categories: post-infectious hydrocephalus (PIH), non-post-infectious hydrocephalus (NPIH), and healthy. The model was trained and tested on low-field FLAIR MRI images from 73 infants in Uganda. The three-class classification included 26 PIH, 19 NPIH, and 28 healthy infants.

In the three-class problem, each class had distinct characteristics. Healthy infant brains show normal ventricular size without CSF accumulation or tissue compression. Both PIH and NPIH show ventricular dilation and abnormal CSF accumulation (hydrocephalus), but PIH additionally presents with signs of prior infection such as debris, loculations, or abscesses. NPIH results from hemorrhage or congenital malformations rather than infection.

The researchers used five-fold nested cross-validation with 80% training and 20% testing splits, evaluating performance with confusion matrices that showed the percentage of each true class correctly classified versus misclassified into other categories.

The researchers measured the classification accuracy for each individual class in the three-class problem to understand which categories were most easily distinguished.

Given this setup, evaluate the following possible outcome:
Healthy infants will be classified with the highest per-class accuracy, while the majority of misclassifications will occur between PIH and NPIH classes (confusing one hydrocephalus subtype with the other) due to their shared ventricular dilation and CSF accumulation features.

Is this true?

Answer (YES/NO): YES